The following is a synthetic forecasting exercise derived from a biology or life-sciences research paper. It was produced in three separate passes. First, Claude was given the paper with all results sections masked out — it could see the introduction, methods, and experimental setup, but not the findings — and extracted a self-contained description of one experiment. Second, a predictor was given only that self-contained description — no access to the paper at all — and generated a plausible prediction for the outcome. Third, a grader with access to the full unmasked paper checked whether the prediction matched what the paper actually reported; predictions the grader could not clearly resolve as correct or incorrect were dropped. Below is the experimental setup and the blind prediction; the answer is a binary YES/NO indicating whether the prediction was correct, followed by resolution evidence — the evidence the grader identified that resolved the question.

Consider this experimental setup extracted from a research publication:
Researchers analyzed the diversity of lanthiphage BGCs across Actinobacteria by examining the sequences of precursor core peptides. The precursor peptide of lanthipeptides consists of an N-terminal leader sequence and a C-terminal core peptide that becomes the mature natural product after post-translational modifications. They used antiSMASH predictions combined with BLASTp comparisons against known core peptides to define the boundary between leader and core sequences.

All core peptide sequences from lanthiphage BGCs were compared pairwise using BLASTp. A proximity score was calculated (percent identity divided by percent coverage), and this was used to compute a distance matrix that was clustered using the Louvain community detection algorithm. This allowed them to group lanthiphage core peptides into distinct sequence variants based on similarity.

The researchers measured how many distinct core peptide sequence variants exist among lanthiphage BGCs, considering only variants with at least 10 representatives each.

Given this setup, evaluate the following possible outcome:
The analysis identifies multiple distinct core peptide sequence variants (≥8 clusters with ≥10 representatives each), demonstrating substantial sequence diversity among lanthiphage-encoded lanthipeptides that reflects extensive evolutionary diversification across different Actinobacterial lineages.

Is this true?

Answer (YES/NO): YES